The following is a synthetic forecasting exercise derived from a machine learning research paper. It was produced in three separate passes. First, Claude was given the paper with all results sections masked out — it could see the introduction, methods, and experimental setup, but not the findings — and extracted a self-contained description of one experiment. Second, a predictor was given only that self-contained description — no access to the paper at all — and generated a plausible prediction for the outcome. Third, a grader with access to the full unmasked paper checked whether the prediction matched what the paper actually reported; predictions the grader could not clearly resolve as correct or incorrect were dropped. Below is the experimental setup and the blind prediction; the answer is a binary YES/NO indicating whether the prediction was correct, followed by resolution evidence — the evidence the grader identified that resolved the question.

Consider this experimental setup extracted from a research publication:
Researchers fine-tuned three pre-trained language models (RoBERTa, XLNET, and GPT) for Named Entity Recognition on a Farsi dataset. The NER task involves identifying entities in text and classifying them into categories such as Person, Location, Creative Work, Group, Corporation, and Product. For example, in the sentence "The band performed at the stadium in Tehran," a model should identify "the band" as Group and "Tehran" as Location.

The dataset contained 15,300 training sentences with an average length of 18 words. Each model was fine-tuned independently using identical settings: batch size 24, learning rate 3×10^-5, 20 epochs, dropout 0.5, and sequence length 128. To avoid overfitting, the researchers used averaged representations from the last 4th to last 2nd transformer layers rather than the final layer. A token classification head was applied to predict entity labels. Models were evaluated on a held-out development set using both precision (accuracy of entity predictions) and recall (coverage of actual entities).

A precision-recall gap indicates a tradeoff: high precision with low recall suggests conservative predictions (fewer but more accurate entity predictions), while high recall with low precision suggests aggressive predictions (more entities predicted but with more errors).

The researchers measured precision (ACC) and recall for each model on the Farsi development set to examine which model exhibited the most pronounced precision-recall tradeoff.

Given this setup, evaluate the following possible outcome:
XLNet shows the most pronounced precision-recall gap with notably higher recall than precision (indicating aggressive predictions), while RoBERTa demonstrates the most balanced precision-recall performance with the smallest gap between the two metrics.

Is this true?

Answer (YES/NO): NO